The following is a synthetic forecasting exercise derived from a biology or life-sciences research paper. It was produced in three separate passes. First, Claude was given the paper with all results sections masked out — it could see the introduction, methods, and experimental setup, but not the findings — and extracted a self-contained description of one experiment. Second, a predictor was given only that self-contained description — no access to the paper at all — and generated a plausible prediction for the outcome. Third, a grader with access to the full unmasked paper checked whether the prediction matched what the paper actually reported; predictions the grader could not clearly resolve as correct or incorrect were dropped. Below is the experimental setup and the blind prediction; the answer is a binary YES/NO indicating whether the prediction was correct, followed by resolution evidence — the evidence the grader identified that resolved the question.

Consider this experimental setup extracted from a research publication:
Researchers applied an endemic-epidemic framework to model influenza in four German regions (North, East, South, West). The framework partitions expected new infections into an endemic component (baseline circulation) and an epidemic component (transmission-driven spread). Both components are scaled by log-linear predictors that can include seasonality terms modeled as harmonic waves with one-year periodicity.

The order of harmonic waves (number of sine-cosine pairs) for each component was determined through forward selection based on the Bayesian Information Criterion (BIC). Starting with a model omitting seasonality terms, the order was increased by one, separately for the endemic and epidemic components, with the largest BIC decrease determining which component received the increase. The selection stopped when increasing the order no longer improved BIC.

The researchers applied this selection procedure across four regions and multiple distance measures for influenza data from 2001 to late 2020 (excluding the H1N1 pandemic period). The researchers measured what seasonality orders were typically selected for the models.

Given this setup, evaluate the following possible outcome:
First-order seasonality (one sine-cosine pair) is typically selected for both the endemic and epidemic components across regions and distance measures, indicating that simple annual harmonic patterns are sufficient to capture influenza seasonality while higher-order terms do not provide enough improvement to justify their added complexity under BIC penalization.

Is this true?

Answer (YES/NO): NO